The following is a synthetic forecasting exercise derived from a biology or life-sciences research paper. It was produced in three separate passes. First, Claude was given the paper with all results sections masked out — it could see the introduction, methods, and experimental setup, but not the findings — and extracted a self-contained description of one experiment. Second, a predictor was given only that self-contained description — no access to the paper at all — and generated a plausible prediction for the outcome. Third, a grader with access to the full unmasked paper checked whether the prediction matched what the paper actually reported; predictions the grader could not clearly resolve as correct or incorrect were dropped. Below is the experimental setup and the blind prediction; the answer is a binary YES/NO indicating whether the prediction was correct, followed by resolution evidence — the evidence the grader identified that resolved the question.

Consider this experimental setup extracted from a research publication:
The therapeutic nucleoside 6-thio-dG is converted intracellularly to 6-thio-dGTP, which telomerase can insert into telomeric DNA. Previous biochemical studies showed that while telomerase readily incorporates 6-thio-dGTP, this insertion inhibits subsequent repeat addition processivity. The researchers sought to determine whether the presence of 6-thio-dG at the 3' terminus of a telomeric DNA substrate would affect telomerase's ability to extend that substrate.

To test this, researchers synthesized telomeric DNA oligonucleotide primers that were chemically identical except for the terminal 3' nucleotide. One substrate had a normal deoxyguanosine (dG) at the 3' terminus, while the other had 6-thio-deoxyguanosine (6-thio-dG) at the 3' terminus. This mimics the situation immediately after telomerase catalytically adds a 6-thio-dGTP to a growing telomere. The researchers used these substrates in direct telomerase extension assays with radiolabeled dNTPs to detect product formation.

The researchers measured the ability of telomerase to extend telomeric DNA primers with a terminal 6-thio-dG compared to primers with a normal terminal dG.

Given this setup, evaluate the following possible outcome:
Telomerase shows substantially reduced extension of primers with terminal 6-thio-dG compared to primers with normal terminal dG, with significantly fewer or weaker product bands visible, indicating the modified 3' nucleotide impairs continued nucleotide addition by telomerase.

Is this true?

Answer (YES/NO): YES